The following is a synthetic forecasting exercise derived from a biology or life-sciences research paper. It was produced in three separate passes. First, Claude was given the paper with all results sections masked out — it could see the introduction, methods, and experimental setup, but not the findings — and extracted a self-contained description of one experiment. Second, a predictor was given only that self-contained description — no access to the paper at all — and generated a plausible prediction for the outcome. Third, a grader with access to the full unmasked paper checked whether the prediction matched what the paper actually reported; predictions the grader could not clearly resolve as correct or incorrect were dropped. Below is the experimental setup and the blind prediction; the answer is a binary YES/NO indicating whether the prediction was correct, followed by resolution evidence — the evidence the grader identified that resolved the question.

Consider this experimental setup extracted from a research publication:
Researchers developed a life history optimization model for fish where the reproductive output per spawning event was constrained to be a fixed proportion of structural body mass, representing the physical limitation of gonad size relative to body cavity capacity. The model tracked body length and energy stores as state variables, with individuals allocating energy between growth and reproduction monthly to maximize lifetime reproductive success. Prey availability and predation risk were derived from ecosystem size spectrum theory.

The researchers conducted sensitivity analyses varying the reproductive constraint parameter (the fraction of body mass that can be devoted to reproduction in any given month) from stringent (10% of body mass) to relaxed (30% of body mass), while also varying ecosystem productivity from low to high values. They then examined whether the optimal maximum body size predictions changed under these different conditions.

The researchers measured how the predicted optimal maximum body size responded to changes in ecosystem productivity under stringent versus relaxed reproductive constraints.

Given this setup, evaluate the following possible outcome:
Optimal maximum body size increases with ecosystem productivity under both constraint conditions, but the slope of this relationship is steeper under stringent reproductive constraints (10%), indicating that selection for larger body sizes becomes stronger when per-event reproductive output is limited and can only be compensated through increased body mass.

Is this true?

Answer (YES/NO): NO